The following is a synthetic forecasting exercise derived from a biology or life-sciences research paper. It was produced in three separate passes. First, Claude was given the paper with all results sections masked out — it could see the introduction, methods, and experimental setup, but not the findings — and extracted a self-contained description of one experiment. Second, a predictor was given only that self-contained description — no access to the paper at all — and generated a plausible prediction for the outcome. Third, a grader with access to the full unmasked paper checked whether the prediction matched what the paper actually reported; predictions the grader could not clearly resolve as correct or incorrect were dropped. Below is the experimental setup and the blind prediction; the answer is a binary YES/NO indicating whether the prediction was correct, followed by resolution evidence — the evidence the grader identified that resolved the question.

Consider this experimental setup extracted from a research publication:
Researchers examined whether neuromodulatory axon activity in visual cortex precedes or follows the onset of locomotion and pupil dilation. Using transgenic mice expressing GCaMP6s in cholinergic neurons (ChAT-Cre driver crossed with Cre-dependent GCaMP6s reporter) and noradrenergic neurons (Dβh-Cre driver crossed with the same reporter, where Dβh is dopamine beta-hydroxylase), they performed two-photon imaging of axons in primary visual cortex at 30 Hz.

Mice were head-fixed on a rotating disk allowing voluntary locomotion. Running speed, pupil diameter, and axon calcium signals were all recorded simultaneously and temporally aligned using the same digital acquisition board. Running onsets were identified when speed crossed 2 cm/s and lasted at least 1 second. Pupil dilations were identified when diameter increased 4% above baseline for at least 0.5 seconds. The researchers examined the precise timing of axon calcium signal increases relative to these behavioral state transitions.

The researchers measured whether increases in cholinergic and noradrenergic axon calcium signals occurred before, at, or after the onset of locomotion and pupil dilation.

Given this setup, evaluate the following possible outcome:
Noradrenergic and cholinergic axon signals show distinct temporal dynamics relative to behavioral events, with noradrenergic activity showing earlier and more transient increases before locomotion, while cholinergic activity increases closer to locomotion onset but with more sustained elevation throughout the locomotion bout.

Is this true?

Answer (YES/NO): NO